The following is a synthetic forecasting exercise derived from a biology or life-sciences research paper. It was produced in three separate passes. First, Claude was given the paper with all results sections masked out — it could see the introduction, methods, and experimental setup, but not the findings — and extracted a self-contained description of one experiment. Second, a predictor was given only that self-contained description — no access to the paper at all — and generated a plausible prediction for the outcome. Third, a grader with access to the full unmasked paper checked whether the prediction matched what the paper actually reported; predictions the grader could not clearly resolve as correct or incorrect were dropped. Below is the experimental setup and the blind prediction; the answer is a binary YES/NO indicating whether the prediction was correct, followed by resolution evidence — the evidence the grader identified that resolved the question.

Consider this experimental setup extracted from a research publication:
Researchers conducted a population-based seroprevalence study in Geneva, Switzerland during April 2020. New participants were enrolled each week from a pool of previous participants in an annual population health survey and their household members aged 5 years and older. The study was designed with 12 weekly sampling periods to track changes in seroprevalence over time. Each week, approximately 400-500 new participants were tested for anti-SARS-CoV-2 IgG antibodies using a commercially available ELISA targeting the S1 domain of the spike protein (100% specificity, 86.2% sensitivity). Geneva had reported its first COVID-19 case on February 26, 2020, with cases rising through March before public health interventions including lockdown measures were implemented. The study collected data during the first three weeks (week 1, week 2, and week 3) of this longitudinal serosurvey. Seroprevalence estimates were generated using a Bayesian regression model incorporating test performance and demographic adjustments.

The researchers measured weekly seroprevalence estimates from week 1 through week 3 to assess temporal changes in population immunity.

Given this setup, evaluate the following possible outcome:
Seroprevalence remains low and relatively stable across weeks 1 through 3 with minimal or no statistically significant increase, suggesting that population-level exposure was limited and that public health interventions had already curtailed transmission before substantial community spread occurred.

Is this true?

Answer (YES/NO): NO